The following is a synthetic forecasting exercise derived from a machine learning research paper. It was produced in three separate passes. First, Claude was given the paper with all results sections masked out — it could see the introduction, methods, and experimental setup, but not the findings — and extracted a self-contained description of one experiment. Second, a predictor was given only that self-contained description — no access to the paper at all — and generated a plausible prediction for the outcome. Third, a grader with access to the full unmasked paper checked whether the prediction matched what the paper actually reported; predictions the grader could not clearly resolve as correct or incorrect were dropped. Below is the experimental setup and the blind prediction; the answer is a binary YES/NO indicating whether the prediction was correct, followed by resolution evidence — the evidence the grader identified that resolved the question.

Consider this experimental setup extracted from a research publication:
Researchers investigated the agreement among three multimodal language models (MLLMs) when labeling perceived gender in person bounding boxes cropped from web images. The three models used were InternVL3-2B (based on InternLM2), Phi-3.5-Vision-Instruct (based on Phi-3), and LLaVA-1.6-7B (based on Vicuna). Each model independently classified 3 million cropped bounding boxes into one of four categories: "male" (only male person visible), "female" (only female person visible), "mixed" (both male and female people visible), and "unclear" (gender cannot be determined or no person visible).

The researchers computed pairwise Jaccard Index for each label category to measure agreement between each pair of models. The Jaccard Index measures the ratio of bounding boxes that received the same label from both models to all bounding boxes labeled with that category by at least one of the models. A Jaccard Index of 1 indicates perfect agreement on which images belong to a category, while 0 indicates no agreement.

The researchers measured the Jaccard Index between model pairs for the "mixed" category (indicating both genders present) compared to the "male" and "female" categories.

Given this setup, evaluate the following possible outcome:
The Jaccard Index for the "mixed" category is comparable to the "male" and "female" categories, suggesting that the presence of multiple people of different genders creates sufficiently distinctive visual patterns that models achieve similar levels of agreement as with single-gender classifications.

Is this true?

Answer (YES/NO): NO